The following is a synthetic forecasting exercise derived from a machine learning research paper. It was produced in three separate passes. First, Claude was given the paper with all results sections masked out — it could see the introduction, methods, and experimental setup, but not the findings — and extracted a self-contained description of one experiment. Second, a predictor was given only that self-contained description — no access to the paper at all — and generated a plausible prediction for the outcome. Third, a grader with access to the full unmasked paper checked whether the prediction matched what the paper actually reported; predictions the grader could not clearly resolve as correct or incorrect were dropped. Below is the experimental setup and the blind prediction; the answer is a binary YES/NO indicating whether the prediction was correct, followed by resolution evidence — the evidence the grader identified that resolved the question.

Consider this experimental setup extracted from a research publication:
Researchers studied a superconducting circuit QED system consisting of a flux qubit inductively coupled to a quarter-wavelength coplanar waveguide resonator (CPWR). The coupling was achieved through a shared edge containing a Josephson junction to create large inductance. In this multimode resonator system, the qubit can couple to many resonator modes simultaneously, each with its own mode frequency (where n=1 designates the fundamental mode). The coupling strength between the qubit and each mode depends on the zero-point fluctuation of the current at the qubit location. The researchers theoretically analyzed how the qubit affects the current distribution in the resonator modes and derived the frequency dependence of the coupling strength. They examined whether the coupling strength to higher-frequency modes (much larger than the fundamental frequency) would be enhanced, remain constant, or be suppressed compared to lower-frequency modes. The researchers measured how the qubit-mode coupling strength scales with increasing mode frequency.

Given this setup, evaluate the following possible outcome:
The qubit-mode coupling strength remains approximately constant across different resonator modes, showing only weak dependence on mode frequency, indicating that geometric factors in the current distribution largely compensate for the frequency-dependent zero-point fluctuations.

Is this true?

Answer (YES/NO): NO